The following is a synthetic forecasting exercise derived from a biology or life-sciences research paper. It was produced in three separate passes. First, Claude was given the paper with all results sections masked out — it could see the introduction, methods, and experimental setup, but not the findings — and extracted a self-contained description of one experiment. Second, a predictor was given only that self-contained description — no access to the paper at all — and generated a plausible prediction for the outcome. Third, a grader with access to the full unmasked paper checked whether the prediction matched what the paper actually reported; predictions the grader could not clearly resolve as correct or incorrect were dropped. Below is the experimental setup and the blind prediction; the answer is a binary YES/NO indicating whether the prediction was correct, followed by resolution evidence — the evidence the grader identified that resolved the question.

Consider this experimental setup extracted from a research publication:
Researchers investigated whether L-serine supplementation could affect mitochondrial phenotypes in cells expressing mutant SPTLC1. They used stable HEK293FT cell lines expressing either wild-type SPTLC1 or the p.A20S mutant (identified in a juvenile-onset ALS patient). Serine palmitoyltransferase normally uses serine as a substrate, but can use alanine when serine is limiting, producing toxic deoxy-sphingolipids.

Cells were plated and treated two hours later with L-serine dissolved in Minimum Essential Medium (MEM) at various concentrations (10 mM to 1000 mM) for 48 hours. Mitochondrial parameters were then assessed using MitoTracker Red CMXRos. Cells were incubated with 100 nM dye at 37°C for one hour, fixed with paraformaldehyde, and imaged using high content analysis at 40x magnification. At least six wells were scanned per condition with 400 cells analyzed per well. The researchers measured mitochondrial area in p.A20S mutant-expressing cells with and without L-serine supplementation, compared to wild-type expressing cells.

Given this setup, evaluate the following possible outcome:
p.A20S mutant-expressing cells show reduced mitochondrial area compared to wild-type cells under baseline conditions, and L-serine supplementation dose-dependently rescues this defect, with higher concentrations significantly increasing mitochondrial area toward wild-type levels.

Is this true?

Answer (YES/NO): NO